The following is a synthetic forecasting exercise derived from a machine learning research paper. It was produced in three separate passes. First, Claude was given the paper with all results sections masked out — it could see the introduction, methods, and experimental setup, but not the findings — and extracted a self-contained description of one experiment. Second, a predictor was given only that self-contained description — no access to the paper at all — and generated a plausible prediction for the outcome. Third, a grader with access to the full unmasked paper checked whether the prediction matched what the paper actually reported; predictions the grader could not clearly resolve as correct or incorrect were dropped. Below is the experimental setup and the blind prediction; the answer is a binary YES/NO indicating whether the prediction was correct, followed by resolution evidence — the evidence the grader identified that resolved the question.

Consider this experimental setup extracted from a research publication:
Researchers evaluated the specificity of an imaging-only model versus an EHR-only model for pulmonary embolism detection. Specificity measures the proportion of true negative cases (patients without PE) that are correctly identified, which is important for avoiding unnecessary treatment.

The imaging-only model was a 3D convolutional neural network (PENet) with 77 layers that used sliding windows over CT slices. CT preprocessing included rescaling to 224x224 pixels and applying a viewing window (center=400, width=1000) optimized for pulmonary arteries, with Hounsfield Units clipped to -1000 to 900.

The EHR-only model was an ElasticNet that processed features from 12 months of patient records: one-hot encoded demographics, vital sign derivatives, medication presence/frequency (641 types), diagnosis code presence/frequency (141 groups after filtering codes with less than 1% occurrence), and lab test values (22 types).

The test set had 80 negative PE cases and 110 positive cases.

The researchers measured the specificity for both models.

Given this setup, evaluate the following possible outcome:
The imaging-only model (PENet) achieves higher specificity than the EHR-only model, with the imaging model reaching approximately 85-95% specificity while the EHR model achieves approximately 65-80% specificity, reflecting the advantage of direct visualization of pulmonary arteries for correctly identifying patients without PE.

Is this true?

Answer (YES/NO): NO